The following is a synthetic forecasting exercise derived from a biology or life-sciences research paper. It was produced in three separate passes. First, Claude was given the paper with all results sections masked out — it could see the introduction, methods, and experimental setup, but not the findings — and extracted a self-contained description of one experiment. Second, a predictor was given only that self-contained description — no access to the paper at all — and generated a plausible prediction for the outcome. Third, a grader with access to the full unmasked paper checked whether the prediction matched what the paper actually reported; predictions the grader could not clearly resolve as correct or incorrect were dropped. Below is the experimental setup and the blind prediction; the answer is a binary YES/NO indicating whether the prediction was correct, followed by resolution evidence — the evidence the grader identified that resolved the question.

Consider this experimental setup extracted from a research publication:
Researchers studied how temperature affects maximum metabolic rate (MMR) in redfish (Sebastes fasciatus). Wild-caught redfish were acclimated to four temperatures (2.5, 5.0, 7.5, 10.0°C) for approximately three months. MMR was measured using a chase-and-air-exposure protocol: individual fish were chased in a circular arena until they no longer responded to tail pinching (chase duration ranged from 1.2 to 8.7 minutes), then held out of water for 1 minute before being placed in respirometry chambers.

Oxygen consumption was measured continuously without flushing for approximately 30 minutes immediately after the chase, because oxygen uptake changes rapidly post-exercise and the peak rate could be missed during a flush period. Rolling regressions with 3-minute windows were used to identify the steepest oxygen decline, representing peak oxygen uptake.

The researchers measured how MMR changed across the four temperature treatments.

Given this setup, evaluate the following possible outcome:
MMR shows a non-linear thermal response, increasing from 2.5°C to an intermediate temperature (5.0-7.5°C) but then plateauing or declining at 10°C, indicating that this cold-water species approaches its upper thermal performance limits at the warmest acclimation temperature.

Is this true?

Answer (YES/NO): NO